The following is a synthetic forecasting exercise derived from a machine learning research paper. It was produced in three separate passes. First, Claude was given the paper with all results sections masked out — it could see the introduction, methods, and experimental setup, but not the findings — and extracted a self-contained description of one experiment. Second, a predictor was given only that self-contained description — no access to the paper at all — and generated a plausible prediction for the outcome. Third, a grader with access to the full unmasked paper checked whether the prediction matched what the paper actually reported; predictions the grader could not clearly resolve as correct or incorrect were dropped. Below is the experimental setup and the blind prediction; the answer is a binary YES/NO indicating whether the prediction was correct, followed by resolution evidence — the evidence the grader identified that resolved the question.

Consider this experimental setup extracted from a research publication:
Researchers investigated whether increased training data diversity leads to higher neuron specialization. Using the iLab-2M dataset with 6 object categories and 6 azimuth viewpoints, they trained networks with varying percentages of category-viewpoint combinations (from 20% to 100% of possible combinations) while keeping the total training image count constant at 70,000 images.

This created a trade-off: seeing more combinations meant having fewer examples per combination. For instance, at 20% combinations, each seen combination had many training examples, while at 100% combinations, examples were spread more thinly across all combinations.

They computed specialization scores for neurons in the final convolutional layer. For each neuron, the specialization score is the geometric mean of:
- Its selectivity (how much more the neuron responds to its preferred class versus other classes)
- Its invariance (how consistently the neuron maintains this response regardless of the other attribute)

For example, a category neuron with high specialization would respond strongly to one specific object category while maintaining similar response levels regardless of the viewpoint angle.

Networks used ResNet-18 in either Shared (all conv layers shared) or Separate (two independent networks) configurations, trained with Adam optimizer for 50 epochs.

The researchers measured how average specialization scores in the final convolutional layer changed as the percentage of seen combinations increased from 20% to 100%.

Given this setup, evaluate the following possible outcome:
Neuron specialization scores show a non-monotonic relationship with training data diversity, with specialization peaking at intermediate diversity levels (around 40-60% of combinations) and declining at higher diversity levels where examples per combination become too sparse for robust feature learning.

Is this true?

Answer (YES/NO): NO